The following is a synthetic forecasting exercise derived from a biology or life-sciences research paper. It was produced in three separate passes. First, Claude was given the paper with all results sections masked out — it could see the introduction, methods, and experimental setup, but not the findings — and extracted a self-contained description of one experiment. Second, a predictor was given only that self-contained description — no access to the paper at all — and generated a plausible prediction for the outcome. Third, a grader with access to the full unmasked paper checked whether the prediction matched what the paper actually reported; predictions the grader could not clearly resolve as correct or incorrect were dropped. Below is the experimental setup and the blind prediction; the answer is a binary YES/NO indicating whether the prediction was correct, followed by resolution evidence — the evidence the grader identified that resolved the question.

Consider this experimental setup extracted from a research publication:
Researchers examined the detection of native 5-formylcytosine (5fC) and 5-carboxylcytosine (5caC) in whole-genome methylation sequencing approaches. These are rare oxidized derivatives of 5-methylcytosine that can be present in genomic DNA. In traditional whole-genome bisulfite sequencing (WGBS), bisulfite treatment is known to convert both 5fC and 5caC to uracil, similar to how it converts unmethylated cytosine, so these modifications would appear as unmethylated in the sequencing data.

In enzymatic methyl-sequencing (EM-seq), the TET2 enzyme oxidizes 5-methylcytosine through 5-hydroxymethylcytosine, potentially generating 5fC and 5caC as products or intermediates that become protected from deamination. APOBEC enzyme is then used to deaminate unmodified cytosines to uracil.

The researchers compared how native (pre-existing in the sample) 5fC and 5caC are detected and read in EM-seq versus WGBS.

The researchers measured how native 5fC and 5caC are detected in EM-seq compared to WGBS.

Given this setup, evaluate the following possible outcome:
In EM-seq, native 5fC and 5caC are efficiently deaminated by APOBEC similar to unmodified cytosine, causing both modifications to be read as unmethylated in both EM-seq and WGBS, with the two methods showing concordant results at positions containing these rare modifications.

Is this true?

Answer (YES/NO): NO